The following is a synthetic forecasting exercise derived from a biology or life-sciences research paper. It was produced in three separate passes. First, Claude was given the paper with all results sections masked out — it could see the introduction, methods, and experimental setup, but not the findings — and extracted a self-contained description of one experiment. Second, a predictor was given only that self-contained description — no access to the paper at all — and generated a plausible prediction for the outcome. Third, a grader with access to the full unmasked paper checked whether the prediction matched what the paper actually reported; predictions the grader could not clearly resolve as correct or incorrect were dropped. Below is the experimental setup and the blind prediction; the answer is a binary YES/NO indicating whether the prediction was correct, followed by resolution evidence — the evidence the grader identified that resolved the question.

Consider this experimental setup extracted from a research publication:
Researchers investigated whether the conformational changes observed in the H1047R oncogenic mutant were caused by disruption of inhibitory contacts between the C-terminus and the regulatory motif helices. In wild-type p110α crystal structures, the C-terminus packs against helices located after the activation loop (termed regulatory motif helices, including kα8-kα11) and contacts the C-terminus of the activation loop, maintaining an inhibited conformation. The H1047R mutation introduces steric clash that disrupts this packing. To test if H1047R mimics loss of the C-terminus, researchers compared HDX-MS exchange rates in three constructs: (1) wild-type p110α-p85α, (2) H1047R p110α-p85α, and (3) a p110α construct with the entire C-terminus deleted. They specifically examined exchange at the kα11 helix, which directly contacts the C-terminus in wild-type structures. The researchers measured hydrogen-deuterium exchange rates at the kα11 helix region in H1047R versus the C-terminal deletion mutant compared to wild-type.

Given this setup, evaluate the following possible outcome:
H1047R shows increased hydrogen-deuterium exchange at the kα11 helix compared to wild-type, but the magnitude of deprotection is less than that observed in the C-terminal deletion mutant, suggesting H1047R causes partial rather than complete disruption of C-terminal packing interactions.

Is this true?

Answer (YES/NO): NO